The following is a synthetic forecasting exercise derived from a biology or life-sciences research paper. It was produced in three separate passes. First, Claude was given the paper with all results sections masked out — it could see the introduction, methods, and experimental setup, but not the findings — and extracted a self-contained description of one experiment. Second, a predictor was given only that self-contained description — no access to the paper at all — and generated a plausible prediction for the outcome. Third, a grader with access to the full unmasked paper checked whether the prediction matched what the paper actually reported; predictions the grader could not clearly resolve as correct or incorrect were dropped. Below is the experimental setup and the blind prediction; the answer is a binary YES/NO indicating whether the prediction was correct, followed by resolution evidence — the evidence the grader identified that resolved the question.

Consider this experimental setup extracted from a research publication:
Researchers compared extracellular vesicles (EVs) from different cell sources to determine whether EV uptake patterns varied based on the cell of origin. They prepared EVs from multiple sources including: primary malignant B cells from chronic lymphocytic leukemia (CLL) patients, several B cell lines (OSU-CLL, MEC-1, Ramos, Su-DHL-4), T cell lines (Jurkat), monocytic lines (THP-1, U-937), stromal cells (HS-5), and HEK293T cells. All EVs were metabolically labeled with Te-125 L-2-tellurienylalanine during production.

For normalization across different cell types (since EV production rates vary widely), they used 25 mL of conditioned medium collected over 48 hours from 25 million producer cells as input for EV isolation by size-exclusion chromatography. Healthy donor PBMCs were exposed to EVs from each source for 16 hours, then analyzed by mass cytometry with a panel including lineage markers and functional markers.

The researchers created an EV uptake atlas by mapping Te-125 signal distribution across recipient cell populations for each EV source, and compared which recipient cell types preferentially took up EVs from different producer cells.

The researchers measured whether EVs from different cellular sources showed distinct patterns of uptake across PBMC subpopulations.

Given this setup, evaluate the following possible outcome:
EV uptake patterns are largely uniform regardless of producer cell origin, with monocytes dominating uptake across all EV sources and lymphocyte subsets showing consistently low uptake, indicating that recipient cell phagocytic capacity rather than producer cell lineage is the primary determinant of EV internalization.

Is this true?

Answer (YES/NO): NO